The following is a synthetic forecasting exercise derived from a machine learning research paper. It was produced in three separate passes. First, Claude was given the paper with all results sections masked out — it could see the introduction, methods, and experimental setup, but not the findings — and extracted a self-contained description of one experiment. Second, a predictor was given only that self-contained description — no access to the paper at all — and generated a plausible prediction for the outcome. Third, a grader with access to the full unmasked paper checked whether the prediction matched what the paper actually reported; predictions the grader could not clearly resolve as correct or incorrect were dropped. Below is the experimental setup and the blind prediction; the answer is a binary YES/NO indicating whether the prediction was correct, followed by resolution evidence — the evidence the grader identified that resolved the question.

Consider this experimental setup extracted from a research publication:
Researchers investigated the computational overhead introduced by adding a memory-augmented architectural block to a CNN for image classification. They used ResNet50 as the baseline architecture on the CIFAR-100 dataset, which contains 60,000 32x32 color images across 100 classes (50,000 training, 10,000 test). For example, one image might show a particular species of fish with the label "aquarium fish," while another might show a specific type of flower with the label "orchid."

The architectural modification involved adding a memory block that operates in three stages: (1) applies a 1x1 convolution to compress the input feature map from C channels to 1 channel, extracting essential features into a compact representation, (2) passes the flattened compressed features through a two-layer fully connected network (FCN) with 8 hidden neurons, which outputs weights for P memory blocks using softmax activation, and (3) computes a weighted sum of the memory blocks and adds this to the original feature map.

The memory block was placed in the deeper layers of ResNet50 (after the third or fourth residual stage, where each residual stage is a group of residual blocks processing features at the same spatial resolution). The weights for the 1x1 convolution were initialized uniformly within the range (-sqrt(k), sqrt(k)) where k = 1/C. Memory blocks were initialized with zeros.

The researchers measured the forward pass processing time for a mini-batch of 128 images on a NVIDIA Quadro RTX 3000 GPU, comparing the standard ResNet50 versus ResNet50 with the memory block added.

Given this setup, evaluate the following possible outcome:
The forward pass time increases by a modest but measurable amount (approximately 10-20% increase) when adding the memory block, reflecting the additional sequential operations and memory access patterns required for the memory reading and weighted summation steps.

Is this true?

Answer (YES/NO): NO